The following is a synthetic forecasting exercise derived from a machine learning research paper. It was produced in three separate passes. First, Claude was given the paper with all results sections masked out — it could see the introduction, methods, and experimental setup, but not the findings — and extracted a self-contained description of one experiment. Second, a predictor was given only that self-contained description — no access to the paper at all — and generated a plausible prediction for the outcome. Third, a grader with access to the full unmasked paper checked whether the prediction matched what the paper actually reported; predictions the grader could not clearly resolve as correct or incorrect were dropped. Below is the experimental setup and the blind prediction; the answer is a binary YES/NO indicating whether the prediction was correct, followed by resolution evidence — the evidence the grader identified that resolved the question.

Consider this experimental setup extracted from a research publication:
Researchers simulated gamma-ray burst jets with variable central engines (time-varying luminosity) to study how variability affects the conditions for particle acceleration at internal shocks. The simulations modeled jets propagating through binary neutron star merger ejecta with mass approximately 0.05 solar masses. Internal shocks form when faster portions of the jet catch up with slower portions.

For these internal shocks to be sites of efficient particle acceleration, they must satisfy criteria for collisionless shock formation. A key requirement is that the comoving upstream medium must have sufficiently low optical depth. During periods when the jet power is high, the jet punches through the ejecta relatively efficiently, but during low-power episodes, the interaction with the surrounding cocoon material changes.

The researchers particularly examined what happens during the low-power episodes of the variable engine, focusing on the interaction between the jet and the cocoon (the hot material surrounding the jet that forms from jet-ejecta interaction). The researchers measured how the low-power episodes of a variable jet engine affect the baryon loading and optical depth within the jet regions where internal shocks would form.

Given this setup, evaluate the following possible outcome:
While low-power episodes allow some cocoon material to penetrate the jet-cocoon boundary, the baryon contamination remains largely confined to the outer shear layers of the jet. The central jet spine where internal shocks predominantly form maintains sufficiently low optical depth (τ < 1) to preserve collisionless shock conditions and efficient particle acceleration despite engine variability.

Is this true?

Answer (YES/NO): NO